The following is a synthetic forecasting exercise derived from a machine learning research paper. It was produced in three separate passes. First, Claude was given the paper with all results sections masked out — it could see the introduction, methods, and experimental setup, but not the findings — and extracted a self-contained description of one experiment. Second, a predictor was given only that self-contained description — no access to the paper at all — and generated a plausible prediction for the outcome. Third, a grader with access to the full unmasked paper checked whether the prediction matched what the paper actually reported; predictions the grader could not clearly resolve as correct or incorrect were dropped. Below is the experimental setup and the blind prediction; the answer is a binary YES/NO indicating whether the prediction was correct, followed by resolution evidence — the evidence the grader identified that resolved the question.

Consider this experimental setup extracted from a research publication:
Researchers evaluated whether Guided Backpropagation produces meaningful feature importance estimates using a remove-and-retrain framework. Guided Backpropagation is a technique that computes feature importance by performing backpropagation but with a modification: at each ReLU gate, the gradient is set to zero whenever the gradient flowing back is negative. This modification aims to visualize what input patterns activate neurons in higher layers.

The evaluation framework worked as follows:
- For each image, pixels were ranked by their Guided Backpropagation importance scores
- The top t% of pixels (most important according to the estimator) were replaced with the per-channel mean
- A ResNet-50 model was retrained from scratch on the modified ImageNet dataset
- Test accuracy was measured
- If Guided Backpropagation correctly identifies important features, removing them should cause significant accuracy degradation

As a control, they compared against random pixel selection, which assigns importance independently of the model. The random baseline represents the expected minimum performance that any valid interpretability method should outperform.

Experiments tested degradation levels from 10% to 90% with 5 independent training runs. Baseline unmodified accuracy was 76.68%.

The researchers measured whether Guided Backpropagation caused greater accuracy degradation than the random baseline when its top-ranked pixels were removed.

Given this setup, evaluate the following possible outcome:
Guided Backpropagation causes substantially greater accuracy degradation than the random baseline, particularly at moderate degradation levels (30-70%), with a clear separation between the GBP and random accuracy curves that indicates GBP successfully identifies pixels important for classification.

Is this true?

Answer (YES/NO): NO